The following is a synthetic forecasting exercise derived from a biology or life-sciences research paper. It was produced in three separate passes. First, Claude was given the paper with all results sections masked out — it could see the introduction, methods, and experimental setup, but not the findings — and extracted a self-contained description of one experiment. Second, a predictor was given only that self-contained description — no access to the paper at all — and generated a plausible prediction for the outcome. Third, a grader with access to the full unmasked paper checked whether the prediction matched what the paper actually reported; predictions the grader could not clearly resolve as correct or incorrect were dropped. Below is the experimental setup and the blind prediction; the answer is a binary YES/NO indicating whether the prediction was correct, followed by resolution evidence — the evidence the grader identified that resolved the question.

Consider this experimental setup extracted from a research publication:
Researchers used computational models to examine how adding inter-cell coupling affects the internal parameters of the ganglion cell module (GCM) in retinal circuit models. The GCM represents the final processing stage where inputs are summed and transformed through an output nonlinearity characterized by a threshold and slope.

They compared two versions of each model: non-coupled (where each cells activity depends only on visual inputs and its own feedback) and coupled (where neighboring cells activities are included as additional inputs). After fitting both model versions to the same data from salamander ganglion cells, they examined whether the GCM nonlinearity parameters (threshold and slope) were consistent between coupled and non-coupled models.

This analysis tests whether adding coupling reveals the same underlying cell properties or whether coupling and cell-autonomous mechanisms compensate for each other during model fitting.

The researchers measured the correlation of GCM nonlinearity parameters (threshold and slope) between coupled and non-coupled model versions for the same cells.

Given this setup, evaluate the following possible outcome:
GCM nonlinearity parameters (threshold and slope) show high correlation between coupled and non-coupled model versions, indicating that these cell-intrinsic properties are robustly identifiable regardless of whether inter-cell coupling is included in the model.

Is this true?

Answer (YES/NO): YES